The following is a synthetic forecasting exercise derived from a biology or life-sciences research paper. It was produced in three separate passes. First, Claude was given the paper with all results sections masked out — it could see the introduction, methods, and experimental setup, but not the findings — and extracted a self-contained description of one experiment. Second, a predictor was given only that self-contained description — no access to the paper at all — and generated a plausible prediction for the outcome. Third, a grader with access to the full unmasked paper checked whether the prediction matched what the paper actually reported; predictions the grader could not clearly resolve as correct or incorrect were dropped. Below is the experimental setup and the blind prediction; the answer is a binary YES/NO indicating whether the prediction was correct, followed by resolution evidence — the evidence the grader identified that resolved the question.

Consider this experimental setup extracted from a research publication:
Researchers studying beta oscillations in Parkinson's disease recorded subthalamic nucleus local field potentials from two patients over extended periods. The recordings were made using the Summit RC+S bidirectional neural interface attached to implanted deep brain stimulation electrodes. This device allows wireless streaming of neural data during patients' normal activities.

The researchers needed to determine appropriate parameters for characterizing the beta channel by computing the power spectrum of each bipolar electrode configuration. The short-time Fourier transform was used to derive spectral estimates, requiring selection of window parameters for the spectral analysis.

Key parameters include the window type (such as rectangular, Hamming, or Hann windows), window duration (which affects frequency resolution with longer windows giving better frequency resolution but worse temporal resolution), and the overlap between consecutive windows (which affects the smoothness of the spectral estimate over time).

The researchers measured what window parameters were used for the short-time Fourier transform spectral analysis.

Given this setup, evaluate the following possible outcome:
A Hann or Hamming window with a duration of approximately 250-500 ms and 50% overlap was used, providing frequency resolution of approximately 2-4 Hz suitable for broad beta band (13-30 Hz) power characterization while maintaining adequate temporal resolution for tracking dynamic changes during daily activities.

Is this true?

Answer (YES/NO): NO